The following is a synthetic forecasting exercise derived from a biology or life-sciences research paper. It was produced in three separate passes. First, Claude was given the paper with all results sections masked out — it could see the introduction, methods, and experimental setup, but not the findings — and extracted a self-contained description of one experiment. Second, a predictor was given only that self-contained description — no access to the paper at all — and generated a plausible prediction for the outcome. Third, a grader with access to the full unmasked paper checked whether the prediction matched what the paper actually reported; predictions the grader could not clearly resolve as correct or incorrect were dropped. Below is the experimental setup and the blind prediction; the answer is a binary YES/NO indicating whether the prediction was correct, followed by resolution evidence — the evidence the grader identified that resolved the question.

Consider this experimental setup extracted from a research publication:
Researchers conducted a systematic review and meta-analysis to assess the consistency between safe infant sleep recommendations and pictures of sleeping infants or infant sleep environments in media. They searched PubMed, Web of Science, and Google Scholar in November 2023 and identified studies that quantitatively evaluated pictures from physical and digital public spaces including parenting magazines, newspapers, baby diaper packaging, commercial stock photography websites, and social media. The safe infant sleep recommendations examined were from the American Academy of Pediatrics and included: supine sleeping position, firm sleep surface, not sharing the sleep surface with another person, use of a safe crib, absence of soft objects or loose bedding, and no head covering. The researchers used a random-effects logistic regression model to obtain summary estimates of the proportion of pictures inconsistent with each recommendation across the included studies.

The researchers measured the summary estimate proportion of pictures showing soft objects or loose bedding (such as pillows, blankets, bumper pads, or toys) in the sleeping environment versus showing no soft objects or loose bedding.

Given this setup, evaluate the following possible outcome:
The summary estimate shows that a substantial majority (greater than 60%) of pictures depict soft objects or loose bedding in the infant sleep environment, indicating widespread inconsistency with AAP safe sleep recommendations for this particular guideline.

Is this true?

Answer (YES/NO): NO